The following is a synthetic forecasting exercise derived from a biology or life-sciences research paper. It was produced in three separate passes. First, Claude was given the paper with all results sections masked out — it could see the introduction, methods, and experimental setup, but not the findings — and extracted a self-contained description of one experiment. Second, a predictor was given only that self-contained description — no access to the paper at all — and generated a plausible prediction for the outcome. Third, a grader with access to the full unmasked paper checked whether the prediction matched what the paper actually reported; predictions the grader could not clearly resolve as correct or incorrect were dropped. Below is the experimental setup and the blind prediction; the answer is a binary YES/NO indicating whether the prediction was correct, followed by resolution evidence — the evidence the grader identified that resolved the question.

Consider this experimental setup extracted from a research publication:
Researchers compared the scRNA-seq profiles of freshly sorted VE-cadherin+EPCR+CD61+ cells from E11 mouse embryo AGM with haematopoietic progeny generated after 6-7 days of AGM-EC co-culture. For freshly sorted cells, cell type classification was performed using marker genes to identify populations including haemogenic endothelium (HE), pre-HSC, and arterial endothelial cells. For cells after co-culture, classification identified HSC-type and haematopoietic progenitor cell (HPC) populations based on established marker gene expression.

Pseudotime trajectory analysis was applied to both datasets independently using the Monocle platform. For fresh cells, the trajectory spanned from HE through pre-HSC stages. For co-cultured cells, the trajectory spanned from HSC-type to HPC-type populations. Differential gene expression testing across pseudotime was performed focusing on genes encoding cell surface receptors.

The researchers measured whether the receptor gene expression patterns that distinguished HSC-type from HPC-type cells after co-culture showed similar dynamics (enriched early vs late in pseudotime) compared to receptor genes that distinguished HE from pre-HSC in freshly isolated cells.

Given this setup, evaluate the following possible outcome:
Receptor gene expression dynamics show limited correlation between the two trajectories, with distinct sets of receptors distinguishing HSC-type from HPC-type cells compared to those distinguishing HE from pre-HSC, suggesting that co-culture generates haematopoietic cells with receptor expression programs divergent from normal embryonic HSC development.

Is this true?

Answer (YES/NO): NO